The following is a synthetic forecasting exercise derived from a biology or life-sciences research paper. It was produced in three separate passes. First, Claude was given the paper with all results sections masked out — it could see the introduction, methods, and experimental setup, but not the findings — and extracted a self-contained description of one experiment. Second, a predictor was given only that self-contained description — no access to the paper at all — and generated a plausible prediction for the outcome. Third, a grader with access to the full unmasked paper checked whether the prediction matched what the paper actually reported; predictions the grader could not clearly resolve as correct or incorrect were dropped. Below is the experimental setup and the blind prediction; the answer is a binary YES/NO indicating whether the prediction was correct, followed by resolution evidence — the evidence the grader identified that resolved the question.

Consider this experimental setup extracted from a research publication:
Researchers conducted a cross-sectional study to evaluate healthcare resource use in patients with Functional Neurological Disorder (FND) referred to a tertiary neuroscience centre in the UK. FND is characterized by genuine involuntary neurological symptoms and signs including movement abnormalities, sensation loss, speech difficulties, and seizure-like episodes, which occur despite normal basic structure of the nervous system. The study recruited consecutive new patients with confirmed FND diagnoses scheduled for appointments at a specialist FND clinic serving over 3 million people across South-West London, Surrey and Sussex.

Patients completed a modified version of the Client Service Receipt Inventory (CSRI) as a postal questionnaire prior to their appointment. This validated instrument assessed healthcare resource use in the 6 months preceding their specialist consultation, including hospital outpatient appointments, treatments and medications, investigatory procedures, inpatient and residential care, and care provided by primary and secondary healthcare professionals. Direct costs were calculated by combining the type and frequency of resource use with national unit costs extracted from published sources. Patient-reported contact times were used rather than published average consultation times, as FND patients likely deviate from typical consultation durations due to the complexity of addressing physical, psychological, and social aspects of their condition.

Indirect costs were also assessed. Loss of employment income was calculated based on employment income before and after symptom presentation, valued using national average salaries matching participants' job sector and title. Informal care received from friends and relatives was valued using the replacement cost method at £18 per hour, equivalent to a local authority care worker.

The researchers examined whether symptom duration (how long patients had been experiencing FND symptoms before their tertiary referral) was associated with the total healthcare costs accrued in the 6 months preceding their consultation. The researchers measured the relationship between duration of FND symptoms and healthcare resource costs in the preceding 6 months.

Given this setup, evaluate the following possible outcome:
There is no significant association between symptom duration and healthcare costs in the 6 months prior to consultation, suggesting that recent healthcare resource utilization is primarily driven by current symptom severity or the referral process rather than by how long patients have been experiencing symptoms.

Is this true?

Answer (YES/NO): NO